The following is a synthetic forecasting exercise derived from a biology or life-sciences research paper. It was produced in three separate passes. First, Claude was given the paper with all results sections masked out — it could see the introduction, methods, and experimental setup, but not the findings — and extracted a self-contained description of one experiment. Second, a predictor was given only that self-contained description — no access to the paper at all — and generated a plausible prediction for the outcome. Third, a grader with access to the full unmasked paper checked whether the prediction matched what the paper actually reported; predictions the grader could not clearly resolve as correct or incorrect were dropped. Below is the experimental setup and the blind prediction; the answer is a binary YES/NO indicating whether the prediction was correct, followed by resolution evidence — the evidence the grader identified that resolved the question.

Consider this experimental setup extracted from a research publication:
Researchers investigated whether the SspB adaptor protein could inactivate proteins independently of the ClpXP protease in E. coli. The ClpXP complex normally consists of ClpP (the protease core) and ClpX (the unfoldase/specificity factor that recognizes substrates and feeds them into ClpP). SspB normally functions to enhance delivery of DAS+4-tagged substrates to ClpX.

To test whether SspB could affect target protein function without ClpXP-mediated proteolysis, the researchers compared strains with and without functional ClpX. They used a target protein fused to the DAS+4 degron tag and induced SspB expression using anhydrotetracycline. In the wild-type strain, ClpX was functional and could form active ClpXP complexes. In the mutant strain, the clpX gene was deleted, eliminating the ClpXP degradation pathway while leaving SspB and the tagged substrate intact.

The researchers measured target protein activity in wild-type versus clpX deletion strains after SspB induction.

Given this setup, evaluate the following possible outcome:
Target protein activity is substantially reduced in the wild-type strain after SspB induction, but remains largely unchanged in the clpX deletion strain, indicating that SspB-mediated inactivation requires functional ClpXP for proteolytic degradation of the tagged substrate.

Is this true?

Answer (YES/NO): NO